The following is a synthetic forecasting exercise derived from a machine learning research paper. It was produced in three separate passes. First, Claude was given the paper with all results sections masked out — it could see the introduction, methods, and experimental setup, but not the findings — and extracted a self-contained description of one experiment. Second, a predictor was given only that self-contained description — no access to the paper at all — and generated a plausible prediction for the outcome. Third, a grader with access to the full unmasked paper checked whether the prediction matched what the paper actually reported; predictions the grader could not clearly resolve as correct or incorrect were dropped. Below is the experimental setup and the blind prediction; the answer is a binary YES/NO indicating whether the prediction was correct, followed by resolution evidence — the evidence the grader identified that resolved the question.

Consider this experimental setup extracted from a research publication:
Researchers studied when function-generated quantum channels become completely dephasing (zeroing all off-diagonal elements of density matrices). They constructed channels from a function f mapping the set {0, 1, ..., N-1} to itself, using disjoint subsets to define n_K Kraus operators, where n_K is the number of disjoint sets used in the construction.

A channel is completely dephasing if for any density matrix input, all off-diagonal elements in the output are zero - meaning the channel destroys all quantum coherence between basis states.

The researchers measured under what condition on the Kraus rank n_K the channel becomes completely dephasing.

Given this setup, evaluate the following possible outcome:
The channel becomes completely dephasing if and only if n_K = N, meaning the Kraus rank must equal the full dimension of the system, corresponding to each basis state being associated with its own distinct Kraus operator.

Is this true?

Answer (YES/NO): YES